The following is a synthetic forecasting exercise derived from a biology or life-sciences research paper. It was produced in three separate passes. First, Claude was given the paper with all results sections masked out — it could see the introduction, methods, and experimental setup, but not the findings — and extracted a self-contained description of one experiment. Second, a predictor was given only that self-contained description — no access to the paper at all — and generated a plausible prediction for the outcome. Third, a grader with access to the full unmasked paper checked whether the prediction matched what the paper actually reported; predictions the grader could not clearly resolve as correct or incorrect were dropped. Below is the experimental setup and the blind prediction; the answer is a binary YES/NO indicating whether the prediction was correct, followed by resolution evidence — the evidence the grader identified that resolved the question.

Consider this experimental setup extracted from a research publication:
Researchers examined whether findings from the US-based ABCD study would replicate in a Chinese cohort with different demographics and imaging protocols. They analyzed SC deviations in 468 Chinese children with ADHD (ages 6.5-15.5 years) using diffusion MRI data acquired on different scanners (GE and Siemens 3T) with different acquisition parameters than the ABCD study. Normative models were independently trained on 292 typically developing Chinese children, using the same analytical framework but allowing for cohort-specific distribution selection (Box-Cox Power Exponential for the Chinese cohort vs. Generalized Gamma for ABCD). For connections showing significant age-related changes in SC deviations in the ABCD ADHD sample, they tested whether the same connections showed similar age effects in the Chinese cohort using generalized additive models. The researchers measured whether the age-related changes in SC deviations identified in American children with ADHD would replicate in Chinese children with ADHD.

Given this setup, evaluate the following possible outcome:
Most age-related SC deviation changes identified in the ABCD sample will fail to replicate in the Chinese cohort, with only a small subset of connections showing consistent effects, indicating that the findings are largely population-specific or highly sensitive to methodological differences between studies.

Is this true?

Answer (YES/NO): NO